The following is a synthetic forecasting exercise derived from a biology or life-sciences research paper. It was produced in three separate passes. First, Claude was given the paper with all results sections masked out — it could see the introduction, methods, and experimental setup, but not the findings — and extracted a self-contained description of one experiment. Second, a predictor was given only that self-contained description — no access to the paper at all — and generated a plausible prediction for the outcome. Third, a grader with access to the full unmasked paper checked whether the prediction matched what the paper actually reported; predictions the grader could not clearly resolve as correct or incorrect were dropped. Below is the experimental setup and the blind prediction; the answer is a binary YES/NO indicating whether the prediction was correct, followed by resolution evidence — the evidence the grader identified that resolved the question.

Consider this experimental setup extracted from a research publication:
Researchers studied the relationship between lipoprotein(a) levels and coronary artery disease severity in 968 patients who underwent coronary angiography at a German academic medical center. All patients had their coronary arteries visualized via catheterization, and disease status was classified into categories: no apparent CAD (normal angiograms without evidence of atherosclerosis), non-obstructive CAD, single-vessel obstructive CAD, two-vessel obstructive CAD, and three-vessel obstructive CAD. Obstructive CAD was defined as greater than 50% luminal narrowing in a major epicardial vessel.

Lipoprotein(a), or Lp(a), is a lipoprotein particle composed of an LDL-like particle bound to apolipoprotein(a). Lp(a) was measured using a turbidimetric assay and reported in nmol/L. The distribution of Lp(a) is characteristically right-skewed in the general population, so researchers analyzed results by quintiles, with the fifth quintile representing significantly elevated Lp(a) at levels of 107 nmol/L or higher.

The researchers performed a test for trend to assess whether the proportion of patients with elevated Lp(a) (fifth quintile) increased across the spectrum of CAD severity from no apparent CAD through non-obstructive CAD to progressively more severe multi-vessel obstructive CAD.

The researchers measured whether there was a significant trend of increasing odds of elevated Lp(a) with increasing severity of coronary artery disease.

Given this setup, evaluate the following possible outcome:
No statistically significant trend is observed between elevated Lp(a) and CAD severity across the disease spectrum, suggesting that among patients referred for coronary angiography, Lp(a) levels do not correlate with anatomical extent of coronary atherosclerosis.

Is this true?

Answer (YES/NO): NO